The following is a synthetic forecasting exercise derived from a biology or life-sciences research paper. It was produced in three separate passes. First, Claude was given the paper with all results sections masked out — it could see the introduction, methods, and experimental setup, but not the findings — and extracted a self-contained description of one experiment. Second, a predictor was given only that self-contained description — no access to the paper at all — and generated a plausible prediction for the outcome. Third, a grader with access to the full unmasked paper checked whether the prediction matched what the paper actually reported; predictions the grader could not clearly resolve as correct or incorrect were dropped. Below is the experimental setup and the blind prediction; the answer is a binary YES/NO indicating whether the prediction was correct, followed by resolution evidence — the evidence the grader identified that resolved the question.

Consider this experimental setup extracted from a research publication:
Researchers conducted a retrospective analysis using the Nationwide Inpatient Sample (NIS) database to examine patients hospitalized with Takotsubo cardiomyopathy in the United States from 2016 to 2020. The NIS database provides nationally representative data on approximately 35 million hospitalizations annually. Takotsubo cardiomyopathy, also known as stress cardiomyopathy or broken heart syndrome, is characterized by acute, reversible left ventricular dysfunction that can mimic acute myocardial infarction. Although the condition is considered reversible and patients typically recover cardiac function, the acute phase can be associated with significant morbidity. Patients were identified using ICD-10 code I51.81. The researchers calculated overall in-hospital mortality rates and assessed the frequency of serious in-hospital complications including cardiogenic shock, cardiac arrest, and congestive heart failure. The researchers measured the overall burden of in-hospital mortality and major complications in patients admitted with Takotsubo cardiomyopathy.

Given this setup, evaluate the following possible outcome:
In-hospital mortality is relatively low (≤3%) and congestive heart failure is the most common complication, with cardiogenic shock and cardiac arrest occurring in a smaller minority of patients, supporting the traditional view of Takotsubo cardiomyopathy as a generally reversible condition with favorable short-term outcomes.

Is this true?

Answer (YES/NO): NO